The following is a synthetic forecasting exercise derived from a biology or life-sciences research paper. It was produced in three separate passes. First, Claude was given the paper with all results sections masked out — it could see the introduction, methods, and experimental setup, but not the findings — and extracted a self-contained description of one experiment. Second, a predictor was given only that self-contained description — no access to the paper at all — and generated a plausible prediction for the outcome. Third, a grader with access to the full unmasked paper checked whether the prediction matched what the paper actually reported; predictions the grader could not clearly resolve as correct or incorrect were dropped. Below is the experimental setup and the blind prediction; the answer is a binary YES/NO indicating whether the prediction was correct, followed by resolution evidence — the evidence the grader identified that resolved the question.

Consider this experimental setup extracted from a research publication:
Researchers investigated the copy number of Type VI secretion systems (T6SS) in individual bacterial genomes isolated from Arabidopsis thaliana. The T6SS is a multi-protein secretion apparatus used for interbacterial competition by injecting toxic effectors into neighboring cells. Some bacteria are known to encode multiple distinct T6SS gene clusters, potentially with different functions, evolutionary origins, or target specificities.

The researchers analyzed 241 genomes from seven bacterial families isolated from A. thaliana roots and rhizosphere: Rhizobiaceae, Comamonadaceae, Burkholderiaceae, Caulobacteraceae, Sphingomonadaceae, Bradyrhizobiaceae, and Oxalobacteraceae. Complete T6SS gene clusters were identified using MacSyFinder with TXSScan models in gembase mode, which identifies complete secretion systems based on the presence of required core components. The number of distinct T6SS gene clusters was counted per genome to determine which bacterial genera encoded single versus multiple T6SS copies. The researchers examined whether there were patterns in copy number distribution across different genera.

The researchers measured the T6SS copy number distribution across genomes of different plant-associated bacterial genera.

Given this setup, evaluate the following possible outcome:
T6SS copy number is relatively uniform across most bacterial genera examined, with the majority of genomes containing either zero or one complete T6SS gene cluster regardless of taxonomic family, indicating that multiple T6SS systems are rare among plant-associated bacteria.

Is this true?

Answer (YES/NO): NO